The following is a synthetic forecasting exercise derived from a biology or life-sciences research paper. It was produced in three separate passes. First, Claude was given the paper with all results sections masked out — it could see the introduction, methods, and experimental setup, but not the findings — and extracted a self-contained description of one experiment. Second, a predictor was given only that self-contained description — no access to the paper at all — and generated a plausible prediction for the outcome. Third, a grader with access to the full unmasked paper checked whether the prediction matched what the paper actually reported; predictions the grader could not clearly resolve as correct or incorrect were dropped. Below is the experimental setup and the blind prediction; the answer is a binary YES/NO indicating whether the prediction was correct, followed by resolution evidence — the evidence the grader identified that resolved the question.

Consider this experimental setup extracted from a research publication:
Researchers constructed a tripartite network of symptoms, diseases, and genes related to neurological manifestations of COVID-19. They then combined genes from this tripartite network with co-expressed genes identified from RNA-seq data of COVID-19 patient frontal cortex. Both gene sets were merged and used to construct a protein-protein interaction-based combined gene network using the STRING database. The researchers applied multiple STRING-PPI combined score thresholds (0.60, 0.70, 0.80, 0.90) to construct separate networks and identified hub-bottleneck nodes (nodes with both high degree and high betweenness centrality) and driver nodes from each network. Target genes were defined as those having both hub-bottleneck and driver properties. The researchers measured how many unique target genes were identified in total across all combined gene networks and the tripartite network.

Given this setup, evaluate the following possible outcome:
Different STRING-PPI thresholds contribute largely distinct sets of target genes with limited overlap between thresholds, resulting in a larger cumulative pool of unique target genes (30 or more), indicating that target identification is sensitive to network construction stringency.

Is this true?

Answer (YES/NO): NO